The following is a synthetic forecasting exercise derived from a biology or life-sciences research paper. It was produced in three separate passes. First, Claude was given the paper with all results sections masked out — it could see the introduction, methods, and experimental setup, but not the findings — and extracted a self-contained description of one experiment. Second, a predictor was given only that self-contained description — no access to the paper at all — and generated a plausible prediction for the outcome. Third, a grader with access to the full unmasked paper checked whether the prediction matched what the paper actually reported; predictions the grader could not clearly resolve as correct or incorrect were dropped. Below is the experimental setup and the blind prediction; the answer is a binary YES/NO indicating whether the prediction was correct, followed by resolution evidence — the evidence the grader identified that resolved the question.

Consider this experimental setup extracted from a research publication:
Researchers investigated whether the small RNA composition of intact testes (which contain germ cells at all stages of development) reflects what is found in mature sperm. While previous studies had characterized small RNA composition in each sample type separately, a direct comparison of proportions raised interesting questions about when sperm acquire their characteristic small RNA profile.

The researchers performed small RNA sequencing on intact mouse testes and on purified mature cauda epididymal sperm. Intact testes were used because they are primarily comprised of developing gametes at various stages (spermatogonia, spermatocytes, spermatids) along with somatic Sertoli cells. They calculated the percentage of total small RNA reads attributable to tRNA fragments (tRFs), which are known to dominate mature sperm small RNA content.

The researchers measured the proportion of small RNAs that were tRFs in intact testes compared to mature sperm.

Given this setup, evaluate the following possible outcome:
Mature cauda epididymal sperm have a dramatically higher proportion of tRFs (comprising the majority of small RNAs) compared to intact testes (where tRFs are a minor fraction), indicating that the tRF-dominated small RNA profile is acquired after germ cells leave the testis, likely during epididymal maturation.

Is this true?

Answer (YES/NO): YES